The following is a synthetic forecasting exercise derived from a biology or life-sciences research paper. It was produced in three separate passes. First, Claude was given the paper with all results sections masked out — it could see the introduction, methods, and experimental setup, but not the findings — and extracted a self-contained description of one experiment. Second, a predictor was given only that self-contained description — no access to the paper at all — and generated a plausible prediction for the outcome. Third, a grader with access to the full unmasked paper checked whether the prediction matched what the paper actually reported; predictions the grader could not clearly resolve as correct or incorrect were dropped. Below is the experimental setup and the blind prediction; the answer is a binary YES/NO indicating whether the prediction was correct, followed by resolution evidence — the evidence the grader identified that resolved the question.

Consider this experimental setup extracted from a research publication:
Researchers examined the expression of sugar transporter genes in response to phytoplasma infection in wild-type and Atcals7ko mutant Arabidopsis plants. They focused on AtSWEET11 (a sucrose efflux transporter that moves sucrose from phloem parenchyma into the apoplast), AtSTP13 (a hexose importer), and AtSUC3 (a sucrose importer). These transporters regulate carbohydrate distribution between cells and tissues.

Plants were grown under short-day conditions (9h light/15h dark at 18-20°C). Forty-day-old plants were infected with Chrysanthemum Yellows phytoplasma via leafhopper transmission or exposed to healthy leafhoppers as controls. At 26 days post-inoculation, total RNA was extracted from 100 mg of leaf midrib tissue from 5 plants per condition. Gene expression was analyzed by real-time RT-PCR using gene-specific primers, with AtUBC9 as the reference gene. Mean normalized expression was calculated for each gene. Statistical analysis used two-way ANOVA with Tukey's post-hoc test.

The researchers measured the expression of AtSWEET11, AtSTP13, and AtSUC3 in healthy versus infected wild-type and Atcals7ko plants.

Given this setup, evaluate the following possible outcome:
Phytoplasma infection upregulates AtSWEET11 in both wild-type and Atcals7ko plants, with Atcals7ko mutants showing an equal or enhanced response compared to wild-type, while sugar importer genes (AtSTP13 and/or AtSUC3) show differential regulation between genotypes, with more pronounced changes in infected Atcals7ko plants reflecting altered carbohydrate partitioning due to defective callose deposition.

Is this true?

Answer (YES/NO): NO